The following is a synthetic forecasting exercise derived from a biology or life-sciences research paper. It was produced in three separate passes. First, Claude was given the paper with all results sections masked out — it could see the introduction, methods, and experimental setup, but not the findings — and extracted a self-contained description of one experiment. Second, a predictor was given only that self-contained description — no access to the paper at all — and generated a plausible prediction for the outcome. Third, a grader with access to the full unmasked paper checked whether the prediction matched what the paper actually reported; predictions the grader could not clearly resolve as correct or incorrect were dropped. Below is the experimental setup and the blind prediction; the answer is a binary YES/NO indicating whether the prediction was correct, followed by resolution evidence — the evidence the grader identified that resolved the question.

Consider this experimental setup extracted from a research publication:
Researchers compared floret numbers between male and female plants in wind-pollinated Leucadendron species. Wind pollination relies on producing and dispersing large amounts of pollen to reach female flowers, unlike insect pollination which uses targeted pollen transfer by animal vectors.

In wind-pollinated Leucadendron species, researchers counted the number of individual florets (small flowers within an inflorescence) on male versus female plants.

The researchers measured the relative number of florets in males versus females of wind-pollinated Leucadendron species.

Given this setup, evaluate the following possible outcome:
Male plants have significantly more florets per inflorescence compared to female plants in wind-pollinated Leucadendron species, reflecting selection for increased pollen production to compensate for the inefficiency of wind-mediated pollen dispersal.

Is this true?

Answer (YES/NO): NO